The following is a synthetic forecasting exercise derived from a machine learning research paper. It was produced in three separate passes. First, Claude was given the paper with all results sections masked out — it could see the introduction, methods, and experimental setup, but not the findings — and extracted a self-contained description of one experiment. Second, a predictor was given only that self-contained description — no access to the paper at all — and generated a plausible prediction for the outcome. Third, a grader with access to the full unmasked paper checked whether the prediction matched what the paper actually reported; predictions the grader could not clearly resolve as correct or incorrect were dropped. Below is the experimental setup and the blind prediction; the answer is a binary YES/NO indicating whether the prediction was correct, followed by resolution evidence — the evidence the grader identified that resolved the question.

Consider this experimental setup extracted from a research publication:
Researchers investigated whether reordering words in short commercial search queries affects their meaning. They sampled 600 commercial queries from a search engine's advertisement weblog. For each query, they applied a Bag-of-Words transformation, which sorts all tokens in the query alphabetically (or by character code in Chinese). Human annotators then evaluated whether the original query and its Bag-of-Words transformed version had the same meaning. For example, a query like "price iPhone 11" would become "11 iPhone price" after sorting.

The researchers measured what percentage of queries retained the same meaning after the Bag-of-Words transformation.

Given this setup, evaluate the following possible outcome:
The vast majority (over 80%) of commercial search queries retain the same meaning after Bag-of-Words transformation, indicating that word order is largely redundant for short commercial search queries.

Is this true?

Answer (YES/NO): YES